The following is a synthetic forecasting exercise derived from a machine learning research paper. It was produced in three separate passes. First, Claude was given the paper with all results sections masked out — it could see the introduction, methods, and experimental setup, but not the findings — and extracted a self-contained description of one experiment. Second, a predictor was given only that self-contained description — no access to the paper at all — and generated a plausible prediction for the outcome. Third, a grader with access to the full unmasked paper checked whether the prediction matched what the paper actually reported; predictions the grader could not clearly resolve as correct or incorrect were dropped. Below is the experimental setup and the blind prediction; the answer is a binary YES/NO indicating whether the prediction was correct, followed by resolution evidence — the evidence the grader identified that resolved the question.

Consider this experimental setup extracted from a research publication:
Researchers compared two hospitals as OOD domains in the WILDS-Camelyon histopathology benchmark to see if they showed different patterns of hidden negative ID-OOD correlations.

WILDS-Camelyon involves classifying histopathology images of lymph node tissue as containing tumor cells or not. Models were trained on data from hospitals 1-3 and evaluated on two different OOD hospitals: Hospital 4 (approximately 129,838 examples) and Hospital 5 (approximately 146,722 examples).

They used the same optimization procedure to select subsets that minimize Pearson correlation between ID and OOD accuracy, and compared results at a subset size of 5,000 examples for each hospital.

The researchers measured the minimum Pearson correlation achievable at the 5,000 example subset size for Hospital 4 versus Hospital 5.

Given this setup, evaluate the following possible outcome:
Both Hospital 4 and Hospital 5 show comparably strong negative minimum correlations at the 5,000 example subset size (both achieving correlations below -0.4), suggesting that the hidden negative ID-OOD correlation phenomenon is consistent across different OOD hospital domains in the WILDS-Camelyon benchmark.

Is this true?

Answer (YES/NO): NO